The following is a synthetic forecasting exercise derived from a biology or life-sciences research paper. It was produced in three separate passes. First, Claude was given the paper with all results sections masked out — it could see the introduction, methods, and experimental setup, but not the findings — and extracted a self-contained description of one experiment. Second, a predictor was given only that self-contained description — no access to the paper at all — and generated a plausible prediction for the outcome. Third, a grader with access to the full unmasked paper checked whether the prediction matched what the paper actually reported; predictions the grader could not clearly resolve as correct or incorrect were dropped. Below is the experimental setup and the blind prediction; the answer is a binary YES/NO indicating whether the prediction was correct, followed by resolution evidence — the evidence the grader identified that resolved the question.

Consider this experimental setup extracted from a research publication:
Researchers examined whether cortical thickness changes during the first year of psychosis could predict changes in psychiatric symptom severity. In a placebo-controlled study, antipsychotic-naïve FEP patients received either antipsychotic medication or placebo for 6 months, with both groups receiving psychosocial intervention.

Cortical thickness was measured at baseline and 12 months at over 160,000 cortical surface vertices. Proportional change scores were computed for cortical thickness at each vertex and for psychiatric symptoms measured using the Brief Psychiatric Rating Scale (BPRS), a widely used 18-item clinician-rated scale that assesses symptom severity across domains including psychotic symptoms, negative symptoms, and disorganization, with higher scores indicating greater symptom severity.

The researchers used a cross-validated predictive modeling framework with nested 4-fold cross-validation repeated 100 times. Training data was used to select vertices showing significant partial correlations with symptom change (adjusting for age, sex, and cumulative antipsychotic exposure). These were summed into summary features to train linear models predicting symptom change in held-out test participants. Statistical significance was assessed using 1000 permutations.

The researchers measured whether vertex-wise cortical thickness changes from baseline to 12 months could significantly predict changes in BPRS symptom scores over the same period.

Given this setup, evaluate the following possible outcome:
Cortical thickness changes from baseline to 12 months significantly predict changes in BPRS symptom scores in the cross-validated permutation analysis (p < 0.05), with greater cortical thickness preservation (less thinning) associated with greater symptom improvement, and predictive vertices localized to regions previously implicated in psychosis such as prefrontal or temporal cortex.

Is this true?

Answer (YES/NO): NO